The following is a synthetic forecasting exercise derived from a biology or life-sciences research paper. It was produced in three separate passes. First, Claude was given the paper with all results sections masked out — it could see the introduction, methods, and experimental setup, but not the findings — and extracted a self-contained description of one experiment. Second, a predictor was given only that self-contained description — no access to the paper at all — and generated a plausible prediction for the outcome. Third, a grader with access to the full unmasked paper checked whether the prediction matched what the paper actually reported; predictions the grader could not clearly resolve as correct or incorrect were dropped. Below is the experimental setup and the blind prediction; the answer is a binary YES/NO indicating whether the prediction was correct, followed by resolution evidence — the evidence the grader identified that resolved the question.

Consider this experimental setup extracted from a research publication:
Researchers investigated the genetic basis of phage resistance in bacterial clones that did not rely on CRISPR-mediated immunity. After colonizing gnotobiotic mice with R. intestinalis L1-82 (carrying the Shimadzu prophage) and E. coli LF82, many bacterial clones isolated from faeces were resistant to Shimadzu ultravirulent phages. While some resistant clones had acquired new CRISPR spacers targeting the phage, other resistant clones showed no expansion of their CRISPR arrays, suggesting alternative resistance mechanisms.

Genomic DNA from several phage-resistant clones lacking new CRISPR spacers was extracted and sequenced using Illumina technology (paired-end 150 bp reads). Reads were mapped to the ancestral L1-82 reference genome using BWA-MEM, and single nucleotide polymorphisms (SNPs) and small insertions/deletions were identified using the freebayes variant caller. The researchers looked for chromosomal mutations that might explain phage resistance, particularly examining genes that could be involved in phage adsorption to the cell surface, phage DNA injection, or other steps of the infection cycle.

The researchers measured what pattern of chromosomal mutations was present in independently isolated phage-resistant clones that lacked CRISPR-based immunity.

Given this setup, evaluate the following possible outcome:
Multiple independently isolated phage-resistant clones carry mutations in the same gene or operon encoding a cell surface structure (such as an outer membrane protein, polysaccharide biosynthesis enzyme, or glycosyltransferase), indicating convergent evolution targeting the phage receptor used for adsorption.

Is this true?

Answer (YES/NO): NO